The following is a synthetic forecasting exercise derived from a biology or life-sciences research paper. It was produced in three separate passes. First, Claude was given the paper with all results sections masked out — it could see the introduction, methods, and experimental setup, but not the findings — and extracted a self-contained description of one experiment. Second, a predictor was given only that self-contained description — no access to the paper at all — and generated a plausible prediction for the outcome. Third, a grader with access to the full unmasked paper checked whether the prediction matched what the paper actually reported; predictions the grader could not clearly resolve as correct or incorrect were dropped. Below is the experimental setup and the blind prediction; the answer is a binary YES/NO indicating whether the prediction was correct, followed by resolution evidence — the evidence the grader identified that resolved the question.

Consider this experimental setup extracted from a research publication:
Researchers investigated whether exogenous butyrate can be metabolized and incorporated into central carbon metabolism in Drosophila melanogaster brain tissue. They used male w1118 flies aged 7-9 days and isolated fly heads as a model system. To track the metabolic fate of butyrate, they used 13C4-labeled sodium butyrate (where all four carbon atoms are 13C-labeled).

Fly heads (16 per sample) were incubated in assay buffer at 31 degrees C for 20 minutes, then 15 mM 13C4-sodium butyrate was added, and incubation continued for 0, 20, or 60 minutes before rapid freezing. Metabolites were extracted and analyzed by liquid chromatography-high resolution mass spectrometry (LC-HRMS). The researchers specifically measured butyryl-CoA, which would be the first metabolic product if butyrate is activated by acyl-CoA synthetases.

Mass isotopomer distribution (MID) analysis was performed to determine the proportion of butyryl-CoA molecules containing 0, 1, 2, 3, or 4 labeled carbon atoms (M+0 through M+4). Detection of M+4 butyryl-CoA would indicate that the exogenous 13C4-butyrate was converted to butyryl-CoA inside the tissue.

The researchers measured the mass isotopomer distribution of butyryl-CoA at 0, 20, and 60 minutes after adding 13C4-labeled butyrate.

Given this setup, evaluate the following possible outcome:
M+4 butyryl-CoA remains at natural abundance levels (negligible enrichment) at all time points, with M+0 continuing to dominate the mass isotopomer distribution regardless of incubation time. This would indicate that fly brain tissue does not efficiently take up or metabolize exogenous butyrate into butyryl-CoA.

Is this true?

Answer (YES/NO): NO